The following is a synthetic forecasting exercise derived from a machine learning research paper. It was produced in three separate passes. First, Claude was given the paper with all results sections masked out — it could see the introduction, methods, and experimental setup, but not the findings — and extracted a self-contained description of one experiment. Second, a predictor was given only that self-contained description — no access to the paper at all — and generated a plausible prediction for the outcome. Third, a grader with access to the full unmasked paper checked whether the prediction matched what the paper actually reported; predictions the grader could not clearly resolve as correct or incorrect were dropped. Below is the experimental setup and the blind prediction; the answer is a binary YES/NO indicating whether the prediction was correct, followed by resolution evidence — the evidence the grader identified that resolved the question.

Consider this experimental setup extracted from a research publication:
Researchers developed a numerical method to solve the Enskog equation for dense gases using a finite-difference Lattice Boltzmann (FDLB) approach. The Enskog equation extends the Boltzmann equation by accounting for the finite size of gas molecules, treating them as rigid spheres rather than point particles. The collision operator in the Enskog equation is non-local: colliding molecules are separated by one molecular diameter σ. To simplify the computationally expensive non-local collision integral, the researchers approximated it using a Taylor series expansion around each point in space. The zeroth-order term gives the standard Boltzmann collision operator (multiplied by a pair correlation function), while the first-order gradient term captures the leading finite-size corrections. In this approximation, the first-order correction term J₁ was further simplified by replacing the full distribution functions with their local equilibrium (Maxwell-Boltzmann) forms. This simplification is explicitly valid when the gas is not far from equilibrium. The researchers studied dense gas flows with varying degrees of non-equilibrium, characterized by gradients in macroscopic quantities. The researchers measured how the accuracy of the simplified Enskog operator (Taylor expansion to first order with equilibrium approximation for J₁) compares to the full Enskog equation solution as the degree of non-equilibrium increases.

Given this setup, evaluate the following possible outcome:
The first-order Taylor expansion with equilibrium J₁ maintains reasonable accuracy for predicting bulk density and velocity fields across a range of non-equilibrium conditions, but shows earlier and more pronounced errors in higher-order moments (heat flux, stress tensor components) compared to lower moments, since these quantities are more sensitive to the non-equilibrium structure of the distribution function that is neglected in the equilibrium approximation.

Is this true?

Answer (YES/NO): NO